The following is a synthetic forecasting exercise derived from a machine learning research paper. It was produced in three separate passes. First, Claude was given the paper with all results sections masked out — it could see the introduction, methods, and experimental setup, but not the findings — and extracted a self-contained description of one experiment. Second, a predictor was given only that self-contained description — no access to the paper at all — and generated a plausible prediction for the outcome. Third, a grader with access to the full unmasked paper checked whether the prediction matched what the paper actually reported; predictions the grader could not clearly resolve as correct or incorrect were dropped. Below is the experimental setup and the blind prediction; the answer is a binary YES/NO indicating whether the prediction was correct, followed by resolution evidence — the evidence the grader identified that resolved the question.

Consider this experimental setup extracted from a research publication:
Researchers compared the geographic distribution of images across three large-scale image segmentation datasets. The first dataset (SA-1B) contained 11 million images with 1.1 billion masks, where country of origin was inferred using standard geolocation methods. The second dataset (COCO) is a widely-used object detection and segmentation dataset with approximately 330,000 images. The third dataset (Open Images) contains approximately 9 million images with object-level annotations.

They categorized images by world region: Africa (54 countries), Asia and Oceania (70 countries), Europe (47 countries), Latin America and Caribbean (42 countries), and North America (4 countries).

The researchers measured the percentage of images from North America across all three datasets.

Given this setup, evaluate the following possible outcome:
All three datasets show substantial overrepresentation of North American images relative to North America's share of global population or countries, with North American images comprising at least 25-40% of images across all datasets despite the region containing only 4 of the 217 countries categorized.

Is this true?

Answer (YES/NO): NO